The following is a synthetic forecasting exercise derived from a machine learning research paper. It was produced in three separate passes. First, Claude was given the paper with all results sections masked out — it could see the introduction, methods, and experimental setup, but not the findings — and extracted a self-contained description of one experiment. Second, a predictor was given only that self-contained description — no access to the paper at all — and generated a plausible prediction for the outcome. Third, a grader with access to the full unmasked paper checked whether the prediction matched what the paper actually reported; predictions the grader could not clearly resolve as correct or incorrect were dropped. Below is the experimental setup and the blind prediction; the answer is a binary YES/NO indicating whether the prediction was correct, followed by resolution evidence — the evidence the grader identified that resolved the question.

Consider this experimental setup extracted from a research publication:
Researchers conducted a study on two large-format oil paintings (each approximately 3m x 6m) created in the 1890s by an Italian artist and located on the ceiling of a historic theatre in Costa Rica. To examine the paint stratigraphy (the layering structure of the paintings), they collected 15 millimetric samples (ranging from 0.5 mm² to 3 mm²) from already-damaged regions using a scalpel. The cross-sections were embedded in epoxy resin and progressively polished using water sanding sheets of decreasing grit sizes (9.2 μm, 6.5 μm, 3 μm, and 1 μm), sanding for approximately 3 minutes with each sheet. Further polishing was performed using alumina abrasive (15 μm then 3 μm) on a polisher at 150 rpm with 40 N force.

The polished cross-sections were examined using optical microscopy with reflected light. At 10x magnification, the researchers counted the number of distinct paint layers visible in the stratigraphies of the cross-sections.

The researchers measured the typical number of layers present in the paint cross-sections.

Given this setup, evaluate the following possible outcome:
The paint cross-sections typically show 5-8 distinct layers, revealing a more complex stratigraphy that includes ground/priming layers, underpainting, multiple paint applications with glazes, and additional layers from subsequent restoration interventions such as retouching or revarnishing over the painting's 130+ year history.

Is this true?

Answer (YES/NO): NO